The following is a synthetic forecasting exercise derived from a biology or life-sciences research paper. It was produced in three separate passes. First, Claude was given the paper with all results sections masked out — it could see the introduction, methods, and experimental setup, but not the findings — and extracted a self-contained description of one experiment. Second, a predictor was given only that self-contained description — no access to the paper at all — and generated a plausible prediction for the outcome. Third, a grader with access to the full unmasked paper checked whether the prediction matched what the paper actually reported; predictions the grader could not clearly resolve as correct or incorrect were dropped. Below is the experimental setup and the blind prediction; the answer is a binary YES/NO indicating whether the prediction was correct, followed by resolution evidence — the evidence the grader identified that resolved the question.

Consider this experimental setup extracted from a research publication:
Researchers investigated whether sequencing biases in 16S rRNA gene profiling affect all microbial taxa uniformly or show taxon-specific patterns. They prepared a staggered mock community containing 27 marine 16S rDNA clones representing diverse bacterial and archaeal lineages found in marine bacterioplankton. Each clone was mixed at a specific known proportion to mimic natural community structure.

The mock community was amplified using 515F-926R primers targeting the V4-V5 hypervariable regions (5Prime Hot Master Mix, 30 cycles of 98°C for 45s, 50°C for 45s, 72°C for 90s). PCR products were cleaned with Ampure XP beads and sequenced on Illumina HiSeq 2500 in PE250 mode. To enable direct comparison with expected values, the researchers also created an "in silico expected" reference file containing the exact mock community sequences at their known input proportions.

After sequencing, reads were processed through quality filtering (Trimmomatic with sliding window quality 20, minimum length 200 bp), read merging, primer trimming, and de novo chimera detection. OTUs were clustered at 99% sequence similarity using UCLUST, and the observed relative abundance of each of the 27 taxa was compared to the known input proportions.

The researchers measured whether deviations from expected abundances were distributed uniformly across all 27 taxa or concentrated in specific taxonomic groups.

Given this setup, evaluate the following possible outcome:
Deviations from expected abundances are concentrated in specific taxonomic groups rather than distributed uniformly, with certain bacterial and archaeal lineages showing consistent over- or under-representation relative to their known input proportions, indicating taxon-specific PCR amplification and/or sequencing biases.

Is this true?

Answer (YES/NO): YES